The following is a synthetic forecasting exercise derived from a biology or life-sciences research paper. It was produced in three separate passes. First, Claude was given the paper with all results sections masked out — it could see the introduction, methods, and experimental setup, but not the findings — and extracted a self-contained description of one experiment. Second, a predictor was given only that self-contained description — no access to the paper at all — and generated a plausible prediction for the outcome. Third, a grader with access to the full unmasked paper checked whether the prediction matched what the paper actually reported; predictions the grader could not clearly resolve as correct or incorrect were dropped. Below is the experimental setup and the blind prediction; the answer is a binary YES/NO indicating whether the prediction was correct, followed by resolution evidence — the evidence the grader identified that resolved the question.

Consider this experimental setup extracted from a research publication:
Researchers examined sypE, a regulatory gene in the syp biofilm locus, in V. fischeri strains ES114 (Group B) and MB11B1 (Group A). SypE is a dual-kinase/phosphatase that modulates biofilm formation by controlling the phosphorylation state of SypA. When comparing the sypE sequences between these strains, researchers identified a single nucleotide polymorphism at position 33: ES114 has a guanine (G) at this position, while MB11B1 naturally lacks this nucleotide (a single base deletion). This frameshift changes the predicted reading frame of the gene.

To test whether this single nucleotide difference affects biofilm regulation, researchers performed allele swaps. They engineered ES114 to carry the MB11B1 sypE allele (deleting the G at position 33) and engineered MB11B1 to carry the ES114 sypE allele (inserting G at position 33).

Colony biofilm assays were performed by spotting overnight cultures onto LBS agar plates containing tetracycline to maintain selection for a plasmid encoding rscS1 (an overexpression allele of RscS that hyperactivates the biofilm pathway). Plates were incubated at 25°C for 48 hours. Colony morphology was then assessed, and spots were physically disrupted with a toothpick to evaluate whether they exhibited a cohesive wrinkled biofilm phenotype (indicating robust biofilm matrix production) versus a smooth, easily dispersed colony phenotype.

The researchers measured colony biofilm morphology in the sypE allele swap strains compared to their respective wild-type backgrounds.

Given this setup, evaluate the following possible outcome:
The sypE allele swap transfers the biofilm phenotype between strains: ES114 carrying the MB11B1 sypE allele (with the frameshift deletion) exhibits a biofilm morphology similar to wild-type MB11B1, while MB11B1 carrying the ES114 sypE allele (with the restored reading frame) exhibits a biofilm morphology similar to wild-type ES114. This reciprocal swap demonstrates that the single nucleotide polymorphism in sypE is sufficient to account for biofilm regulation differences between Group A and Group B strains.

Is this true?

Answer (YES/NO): NO